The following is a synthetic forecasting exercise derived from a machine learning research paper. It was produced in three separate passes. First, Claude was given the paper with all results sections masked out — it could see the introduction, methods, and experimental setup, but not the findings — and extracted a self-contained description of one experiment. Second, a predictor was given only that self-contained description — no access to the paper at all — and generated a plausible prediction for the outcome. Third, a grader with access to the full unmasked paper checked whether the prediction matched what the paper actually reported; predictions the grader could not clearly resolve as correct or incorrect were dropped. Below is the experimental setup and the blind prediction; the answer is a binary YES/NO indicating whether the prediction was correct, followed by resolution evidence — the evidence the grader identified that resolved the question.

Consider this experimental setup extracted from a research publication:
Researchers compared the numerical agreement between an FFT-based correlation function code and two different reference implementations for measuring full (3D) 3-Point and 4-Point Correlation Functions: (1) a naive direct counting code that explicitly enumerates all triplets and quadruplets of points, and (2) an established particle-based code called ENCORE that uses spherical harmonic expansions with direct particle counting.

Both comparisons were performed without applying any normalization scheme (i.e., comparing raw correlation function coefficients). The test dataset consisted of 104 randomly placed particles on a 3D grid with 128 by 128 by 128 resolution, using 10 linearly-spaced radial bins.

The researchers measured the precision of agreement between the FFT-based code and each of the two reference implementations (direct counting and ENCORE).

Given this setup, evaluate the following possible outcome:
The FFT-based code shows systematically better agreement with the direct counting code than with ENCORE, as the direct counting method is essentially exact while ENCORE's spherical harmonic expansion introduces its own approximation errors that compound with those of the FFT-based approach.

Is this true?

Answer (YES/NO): YES